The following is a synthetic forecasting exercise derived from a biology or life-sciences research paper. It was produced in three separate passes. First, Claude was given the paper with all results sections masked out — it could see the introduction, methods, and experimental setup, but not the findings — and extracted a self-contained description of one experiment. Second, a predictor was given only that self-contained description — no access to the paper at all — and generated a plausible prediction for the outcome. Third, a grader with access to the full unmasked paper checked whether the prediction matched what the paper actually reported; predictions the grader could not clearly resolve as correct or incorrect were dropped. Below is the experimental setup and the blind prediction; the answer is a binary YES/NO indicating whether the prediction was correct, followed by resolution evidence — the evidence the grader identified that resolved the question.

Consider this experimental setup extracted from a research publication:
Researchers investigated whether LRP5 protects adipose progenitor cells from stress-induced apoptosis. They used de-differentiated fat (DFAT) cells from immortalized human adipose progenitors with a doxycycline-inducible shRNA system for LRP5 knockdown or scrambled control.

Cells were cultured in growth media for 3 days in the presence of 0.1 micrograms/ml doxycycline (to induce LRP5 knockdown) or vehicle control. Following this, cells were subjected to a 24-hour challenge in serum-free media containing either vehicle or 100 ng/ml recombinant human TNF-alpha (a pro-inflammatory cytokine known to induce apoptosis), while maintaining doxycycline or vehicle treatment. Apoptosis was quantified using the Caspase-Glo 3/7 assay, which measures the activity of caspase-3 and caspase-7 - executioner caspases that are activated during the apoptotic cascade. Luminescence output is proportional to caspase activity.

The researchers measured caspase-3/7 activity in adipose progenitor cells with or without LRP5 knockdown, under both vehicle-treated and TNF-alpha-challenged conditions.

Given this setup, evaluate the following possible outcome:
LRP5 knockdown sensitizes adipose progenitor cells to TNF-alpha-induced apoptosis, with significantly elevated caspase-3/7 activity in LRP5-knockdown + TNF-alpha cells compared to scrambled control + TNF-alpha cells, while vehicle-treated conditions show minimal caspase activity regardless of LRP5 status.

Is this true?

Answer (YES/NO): NO